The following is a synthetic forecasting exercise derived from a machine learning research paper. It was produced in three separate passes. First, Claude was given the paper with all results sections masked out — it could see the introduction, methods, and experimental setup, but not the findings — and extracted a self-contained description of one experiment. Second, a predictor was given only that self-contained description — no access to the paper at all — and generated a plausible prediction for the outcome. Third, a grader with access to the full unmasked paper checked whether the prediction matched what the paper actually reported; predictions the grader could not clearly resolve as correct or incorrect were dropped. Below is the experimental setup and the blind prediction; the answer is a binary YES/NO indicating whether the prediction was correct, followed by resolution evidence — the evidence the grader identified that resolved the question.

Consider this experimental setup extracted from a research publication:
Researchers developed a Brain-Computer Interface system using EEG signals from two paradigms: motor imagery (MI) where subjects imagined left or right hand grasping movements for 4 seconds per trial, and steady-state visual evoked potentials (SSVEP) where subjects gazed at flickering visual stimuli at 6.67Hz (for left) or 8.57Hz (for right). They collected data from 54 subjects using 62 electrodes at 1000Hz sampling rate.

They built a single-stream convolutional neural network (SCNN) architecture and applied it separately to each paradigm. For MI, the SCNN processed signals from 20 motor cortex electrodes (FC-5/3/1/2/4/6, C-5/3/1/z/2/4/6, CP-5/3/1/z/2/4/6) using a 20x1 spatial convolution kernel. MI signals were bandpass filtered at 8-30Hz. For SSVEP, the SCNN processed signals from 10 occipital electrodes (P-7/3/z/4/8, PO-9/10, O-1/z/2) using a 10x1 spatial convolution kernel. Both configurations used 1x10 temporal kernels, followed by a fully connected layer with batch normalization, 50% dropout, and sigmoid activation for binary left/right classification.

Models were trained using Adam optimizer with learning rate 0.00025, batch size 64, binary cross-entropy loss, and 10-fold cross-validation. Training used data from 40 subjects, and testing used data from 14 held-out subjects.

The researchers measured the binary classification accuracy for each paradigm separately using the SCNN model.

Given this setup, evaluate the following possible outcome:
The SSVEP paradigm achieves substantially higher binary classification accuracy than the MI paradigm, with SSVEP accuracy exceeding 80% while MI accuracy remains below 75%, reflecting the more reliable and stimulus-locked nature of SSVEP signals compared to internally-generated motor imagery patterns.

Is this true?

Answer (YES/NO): YES